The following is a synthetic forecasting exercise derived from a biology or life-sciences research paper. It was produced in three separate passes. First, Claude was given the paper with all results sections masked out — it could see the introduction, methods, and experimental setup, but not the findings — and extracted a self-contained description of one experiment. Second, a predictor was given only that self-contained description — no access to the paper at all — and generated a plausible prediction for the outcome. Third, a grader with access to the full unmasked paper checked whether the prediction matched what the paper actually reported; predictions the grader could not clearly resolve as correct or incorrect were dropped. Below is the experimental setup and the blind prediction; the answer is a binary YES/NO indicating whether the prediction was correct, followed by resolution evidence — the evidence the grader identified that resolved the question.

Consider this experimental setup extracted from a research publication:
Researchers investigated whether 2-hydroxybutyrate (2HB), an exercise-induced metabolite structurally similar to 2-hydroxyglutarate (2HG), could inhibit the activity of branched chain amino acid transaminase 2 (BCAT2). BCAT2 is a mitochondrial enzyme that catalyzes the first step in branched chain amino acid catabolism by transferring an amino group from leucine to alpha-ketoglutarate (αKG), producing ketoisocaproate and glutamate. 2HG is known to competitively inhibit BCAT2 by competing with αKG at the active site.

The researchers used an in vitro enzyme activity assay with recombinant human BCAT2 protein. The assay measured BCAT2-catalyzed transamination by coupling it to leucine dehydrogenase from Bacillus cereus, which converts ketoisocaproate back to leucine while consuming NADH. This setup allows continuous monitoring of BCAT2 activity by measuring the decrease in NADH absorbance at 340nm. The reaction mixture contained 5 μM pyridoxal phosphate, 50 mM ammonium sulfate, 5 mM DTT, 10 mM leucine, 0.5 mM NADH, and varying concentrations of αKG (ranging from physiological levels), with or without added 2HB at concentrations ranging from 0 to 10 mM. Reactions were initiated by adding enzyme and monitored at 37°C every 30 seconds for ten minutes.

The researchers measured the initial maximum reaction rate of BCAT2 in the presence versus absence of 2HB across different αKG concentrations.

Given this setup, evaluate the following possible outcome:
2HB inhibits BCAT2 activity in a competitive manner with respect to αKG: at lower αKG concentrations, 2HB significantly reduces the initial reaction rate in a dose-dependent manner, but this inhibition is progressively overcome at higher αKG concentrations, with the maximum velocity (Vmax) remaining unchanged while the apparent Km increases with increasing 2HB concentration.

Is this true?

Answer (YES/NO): NO